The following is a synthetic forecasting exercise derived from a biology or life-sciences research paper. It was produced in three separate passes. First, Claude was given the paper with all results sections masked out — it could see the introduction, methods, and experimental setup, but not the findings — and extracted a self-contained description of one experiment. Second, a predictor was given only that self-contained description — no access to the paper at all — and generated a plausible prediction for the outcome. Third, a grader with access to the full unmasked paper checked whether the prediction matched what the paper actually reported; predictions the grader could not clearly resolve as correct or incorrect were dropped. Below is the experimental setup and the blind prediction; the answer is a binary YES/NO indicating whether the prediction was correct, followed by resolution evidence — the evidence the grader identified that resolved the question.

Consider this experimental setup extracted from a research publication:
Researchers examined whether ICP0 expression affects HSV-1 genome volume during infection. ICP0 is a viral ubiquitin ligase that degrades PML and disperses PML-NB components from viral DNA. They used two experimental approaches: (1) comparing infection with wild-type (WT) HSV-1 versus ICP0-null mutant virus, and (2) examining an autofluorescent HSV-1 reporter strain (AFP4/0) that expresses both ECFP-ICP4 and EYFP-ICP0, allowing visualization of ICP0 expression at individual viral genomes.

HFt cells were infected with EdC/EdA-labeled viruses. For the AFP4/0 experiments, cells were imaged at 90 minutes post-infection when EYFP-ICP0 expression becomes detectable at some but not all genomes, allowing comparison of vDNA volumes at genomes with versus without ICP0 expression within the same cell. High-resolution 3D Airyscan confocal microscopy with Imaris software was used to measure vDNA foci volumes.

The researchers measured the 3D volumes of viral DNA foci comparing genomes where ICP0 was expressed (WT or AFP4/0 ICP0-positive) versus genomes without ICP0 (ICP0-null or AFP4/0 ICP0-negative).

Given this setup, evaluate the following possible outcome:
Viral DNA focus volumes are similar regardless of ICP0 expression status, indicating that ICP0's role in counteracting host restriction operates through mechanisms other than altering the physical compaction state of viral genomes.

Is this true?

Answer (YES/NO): NO